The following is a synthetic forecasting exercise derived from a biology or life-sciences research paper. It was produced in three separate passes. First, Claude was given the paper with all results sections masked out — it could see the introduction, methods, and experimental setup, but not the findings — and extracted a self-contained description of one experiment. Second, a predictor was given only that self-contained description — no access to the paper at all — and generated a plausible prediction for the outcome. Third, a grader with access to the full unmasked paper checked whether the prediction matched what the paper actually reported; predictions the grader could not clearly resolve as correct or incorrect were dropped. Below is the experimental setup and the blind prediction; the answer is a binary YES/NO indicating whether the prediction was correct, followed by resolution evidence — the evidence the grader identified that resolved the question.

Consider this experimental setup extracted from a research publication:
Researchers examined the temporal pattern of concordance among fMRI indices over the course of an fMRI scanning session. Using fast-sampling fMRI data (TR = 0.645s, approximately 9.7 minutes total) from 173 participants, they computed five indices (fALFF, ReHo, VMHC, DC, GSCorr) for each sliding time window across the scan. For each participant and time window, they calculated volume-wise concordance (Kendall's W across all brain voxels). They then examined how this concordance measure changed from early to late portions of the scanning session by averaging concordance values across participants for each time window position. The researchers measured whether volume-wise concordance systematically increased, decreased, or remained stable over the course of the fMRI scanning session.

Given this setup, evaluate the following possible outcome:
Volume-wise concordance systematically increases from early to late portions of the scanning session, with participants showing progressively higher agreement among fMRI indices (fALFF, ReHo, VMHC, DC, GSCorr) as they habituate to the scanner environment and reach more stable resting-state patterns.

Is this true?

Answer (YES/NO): NO